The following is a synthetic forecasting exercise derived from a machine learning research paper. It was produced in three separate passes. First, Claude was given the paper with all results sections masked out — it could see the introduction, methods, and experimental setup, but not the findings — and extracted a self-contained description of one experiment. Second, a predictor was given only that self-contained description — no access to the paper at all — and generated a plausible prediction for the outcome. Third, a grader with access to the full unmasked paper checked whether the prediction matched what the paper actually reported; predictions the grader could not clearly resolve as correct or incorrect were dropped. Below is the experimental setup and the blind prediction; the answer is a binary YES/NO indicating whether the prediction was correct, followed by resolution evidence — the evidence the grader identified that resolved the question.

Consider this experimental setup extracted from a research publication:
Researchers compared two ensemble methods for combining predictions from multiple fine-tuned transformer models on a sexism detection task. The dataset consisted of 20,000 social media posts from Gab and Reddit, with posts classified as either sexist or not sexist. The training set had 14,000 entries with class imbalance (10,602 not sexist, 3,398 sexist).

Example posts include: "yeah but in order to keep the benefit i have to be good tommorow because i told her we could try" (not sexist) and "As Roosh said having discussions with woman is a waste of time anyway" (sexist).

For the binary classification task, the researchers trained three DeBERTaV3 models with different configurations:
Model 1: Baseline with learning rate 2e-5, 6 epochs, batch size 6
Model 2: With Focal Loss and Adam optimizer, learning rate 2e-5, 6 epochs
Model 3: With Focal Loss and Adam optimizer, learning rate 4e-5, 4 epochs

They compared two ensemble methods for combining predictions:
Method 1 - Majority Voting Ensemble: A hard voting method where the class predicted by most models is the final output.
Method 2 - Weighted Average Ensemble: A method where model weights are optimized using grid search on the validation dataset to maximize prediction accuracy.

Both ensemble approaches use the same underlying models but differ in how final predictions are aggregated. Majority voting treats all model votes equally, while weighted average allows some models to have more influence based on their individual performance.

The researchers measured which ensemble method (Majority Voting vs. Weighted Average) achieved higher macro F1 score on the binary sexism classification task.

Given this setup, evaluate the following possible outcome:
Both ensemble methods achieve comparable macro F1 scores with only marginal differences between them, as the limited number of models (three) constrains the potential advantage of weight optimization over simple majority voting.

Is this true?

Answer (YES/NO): NO